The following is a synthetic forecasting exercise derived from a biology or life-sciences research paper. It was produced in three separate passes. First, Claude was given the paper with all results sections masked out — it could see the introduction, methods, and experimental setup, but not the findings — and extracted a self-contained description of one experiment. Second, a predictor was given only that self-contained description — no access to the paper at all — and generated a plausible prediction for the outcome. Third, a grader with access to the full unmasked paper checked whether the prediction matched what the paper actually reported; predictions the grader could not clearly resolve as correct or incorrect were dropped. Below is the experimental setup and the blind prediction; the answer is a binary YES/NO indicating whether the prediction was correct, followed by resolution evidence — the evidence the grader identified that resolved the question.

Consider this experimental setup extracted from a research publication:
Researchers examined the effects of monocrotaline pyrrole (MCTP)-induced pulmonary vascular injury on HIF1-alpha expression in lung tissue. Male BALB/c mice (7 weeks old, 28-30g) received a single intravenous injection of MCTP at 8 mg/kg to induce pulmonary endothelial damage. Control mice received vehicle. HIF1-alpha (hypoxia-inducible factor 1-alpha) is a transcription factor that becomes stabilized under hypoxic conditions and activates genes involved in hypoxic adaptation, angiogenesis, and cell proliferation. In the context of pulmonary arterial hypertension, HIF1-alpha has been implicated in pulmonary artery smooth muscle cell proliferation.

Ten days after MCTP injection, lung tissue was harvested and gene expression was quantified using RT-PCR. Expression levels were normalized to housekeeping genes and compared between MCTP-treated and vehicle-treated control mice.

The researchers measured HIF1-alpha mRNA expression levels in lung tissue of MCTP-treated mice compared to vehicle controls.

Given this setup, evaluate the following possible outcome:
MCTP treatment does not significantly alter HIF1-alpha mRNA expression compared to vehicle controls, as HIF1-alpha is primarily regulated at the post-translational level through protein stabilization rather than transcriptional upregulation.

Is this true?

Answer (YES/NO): NO